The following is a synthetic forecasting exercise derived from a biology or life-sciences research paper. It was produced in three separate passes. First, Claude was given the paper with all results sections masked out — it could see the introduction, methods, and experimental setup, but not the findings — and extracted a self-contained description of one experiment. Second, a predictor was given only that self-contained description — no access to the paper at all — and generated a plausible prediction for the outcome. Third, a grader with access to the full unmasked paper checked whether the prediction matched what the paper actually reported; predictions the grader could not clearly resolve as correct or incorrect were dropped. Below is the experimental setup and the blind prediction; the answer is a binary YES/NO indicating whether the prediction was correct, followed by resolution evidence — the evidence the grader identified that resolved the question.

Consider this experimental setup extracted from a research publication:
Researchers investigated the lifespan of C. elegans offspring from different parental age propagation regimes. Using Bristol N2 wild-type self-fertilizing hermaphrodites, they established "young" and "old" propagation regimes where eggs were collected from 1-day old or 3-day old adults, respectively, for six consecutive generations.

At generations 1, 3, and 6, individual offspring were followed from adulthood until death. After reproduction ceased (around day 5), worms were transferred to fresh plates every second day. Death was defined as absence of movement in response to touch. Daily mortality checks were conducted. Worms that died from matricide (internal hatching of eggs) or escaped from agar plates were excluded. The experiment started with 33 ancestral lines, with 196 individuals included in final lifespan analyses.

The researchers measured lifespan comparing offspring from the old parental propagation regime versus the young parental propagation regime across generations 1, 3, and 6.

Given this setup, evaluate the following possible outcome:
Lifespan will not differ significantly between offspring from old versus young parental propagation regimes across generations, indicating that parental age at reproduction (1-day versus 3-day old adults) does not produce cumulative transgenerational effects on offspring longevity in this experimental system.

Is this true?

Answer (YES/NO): YES